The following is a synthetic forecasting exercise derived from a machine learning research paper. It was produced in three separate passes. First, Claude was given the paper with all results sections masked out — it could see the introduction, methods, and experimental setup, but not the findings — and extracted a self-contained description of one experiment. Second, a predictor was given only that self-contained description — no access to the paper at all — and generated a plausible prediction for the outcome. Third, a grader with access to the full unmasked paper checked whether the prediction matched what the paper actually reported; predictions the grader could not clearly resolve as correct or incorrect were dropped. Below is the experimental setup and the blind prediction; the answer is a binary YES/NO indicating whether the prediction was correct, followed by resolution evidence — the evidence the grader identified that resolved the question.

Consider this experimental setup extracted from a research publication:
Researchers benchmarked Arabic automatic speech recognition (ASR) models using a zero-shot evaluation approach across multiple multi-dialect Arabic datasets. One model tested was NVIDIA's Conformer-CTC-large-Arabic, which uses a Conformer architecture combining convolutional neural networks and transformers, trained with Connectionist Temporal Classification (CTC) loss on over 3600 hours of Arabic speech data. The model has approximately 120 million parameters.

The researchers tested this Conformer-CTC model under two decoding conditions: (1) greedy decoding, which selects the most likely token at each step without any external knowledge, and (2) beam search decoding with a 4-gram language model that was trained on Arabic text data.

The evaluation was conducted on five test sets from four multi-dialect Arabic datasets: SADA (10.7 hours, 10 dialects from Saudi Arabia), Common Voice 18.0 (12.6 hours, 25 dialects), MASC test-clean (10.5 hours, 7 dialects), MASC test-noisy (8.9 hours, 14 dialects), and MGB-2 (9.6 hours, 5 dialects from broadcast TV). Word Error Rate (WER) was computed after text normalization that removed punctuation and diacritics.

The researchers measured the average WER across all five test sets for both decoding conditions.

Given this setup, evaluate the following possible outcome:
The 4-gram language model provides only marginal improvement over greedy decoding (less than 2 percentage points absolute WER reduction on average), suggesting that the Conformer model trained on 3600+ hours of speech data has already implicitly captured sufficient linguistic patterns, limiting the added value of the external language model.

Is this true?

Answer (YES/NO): YES